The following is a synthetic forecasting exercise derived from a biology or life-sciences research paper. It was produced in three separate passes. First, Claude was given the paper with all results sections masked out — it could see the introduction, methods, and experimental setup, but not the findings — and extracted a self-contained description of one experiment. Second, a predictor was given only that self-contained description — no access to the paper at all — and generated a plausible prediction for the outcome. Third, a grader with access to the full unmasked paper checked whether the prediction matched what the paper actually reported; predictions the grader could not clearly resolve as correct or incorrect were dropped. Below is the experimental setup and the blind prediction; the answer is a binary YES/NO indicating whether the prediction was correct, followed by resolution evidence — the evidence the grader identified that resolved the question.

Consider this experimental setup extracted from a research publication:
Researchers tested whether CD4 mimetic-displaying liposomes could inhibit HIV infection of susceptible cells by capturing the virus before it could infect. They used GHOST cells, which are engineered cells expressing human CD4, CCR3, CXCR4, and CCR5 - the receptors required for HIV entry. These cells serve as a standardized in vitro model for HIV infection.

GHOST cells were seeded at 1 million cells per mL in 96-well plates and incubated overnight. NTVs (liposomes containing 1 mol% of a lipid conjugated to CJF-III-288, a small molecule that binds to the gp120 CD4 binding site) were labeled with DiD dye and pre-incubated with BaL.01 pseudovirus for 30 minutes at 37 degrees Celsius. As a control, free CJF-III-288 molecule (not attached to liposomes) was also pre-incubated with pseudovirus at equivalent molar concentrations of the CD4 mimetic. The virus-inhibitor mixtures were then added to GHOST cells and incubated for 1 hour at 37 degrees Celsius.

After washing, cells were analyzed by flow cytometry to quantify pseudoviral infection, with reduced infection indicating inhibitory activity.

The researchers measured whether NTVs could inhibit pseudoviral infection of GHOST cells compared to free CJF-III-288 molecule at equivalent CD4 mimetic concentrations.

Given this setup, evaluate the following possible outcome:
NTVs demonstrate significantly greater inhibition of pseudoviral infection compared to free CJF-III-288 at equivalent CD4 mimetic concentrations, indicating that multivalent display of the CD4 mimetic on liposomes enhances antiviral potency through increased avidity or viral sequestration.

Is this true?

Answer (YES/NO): NO